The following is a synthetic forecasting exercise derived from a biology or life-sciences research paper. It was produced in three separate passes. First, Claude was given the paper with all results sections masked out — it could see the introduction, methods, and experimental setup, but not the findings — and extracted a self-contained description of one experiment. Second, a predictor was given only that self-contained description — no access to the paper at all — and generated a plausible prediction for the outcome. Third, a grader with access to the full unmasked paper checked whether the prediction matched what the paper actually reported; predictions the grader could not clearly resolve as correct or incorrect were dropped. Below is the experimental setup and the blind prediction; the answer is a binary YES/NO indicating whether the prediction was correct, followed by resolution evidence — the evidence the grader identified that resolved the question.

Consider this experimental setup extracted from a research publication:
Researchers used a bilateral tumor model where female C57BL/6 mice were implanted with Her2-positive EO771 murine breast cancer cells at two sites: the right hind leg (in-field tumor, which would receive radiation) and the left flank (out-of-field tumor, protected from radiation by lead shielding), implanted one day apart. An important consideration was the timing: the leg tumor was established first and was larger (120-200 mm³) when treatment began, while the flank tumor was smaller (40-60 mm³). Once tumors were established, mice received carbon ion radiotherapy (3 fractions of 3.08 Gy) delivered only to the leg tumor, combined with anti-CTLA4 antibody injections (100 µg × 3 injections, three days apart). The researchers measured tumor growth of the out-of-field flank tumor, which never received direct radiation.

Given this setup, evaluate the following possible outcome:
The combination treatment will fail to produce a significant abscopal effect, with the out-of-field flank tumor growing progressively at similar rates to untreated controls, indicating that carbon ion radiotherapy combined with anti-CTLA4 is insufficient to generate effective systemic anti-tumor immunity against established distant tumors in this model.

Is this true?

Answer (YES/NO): NO